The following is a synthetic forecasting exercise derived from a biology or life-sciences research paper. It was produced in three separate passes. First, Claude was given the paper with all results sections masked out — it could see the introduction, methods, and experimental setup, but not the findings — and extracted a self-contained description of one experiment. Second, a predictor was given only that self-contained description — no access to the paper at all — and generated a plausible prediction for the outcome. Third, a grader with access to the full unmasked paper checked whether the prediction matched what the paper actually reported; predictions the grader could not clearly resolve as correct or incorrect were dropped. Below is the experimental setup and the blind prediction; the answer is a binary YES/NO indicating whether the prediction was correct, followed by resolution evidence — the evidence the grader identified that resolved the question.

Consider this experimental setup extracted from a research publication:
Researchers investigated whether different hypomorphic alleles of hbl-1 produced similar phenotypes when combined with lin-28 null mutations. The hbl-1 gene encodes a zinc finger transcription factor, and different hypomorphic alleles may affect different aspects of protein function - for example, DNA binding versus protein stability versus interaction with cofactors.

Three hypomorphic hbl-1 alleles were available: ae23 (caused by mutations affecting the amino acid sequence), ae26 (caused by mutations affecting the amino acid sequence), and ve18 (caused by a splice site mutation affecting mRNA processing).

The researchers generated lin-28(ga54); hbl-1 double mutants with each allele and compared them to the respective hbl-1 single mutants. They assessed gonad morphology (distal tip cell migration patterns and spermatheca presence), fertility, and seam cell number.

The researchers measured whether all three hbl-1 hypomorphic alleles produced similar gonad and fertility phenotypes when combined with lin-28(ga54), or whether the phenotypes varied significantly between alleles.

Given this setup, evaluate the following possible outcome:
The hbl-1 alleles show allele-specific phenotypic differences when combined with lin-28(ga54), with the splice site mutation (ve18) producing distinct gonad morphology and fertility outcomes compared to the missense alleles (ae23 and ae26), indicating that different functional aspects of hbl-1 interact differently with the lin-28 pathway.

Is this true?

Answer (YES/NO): NO